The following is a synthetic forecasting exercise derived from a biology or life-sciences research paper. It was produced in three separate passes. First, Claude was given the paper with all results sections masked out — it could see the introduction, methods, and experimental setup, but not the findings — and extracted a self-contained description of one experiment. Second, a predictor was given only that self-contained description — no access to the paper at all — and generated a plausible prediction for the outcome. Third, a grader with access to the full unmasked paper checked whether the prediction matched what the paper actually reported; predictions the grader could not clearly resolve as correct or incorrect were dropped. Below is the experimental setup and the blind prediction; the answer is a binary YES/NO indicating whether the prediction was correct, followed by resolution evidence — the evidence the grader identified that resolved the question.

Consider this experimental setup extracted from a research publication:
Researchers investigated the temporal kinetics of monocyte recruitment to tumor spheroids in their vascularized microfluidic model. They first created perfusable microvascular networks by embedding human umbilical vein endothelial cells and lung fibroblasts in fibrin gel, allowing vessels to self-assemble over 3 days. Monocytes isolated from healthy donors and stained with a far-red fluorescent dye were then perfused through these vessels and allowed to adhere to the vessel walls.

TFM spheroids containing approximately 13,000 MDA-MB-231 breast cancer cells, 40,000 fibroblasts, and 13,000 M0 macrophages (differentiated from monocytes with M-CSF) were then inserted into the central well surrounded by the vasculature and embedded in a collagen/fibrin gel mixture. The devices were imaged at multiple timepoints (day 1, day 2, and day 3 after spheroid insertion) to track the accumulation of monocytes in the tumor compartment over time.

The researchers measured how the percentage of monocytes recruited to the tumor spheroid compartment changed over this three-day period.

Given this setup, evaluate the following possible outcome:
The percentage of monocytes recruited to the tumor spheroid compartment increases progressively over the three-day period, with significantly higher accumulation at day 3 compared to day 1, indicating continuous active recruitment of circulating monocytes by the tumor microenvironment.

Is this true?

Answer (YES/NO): YES